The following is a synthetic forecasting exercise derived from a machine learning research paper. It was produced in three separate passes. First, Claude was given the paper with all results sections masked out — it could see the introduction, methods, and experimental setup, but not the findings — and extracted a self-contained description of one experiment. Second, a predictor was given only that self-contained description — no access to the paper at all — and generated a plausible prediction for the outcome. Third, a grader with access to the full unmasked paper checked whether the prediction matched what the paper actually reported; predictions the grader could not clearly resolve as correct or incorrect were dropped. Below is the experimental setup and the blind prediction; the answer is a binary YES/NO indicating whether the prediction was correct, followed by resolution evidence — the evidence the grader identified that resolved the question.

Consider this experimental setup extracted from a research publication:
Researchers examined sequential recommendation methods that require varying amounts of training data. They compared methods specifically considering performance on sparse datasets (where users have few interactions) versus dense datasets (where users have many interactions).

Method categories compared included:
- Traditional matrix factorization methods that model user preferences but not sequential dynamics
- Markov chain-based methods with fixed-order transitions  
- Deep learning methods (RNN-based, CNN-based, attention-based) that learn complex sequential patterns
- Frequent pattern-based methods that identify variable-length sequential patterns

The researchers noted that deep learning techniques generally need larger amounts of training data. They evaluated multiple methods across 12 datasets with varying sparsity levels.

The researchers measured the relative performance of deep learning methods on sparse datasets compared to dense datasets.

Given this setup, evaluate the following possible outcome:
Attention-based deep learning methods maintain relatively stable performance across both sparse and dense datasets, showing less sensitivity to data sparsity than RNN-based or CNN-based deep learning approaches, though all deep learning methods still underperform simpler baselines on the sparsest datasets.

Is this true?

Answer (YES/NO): NO